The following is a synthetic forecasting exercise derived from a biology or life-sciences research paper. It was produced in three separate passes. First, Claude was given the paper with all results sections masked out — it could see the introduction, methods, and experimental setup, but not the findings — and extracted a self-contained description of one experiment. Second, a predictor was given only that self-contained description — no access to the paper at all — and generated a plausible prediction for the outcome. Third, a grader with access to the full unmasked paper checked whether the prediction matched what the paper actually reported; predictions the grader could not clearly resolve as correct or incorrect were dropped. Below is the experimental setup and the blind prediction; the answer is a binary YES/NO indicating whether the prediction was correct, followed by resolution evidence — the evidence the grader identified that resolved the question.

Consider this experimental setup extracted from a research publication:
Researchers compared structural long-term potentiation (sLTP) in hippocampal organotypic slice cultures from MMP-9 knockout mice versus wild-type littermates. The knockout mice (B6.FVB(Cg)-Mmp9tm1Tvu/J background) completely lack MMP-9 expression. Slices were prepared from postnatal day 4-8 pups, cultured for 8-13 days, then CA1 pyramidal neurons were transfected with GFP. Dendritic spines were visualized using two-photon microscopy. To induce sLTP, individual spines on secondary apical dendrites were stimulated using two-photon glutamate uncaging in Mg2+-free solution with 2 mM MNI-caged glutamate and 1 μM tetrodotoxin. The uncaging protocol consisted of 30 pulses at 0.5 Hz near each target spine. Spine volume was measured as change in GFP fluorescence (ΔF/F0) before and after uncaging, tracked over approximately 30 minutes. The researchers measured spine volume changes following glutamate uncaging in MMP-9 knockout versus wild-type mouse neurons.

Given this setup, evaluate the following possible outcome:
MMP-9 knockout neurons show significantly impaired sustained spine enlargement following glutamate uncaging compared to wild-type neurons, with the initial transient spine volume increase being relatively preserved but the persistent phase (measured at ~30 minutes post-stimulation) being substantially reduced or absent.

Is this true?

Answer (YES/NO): NO